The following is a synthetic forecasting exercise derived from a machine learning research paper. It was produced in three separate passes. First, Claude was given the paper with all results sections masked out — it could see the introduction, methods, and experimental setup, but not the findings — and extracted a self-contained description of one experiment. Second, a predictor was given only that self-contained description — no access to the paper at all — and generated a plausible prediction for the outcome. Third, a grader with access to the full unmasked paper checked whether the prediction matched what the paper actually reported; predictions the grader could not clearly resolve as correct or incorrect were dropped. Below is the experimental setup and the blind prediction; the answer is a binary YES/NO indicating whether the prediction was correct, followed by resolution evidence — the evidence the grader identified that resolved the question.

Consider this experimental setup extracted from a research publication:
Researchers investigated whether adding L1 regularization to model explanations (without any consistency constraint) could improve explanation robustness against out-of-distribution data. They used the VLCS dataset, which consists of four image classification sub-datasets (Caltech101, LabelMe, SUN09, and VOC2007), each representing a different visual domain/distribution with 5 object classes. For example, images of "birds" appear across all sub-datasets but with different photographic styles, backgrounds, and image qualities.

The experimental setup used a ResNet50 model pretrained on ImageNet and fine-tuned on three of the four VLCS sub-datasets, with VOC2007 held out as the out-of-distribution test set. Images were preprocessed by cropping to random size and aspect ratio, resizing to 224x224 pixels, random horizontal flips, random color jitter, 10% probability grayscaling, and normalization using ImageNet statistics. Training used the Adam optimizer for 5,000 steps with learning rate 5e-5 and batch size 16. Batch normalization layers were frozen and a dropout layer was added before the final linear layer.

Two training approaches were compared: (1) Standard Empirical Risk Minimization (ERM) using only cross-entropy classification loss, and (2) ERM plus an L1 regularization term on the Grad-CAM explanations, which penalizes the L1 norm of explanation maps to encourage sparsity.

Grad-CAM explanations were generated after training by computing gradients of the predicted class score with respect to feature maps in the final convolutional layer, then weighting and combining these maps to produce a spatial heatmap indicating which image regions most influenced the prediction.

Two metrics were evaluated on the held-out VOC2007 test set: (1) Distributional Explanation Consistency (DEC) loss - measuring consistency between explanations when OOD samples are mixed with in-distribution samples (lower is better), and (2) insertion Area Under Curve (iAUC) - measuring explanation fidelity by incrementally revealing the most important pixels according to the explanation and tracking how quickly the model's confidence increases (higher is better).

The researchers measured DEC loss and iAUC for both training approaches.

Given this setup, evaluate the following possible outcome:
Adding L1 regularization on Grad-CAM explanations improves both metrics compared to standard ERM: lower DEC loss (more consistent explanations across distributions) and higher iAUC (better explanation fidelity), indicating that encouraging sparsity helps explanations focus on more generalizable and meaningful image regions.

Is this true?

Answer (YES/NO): NO